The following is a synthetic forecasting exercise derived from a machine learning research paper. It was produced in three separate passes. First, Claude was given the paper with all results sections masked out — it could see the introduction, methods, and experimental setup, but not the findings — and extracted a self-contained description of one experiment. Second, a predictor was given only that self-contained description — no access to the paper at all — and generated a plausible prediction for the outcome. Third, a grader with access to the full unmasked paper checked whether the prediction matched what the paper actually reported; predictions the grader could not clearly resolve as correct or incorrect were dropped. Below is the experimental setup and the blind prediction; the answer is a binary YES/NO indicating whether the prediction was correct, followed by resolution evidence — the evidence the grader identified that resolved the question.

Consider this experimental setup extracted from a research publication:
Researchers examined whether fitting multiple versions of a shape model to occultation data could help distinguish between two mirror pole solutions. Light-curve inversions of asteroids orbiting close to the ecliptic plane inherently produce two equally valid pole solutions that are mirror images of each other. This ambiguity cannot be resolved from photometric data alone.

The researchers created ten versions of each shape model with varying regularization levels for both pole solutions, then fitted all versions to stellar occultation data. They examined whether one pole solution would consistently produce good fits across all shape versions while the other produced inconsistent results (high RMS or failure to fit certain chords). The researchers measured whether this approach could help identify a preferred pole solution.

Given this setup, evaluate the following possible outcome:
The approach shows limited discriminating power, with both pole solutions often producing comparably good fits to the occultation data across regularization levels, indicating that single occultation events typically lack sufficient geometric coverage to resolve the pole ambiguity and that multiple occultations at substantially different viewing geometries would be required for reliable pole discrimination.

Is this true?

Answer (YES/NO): NO